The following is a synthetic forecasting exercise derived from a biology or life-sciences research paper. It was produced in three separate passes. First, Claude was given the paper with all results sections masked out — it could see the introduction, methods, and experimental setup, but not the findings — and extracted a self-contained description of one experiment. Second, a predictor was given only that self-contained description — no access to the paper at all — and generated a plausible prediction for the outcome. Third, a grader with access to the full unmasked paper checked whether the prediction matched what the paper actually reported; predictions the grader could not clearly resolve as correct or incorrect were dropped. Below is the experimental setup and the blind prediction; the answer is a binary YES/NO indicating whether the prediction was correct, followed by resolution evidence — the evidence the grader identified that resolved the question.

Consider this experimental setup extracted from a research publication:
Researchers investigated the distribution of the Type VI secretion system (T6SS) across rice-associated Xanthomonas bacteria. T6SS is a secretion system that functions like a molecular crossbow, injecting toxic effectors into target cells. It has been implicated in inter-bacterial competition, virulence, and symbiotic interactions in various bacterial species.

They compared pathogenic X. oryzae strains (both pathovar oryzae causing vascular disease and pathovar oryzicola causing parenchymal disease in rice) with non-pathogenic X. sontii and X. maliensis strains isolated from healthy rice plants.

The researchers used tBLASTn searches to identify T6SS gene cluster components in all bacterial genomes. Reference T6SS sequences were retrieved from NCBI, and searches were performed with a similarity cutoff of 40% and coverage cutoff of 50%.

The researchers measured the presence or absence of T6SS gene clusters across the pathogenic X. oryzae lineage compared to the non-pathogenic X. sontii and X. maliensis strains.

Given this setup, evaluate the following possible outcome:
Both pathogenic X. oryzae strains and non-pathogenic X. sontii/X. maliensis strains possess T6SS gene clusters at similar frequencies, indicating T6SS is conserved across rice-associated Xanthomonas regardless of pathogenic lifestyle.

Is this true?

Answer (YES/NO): NO